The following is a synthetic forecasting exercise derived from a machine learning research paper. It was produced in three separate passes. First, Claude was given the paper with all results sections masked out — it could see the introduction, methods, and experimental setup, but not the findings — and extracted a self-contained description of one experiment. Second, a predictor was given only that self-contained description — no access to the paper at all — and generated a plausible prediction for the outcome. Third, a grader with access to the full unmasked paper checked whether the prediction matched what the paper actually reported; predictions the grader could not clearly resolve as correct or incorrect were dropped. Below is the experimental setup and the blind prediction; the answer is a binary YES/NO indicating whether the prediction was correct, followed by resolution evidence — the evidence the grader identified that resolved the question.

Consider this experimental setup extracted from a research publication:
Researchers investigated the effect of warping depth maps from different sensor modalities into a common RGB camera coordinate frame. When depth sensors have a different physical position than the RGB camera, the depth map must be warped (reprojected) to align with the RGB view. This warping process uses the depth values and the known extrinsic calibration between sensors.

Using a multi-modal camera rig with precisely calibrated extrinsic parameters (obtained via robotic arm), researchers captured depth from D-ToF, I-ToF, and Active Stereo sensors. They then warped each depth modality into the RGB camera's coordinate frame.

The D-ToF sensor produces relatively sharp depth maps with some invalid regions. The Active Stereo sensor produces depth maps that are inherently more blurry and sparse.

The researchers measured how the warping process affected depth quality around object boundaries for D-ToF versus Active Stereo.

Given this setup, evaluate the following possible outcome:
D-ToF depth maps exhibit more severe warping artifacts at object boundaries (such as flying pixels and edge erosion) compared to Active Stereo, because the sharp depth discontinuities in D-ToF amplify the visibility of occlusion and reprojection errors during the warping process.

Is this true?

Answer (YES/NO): YES